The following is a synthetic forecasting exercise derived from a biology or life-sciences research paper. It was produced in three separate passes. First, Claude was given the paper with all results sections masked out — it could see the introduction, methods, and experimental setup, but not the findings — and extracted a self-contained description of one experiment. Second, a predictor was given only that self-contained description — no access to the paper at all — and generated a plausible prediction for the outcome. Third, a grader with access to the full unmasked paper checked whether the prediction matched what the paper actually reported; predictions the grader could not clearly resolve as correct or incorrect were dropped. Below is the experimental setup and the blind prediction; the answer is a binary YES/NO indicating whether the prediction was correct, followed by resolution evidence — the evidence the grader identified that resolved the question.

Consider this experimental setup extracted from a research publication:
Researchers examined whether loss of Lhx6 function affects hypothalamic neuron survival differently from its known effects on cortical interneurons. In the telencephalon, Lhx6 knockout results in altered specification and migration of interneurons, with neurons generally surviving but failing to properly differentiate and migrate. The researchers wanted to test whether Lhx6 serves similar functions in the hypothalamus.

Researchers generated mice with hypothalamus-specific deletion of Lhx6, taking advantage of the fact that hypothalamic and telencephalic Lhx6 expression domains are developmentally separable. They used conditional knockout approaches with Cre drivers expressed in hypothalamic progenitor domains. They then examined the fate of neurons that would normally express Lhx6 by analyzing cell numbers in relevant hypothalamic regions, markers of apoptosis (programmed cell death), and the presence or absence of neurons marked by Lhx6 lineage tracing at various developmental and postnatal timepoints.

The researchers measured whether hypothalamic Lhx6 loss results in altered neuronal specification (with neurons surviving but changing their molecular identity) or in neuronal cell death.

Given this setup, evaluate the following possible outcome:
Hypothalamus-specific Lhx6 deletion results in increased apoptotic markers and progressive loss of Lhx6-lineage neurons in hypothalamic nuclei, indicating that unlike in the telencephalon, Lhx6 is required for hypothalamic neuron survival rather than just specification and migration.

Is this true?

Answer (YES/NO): YES